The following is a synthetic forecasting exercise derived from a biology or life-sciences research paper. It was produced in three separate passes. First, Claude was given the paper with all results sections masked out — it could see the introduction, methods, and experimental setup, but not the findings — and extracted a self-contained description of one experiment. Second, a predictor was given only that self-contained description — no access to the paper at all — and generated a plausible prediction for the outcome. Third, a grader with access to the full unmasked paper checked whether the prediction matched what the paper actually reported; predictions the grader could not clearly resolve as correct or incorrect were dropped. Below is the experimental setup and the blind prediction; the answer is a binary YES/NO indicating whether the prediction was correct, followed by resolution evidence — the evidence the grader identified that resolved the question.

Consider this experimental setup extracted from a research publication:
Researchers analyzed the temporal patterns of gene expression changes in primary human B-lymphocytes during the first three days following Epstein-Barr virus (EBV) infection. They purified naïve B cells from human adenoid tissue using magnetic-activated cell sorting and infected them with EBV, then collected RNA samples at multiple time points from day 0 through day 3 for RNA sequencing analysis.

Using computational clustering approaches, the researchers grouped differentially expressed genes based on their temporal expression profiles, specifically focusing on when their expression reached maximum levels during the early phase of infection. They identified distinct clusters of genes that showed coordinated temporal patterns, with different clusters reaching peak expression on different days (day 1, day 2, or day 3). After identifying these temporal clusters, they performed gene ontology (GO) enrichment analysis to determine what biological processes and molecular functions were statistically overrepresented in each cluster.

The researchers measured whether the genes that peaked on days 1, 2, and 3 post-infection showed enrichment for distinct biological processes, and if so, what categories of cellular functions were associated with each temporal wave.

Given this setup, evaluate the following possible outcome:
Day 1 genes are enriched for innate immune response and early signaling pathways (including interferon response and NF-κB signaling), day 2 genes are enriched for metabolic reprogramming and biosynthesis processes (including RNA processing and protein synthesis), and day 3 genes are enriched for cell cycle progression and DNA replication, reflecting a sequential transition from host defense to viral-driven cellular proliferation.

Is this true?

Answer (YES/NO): NO